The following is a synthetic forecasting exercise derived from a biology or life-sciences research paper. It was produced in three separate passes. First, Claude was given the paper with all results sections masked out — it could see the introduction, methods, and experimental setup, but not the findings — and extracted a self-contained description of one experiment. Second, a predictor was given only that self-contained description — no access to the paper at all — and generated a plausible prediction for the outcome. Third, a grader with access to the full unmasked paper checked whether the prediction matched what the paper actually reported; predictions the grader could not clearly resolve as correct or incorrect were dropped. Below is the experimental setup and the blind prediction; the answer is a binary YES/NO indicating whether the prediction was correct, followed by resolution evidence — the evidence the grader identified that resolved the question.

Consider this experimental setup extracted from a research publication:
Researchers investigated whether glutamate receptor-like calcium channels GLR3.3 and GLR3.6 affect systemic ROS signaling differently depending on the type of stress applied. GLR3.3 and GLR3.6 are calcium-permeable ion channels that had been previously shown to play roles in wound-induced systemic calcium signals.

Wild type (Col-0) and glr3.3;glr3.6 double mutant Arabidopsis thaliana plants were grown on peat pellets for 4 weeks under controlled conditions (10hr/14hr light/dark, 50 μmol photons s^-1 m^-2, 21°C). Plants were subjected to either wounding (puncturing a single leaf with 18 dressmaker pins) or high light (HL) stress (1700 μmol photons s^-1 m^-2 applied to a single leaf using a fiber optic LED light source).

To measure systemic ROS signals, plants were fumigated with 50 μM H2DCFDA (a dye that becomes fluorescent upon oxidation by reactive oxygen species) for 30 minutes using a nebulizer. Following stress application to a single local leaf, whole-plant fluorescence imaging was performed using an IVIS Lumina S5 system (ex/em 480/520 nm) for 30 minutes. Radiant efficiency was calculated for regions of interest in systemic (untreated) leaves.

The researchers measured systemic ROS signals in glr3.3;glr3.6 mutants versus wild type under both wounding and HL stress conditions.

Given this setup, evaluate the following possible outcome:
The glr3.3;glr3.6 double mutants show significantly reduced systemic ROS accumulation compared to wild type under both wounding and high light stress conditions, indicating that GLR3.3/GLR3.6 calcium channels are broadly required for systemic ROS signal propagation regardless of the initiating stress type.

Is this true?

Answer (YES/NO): NO